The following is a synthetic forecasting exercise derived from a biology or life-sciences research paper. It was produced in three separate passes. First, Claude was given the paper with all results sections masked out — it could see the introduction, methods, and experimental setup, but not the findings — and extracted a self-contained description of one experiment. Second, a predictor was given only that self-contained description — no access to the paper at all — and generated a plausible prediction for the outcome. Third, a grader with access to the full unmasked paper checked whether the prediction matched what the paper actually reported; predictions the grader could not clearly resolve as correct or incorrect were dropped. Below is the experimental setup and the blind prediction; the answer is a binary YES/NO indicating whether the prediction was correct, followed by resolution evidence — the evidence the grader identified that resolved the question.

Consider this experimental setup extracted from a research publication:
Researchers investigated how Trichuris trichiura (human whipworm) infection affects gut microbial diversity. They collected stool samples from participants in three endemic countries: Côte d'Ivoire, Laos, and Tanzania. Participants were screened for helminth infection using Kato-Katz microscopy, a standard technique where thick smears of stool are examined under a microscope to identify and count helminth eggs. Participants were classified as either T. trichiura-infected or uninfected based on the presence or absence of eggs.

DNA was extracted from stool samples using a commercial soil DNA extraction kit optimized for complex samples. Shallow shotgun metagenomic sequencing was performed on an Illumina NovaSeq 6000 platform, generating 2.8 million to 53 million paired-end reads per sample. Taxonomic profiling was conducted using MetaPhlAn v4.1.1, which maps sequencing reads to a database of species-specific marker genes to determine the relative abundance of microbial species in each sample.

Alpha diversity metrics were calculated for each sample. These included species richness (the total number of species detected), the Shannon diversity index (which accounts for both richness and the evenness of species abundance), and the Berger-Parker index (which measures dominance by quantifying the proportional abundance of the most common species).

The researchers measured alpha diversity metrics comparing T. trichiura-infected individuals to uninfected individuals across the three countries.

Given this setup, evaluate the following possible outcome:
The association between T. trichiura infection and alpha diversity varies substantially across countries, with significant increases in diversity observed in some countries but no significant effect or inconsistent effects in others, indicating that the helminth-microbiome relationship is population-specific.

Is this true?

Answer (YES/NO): YES